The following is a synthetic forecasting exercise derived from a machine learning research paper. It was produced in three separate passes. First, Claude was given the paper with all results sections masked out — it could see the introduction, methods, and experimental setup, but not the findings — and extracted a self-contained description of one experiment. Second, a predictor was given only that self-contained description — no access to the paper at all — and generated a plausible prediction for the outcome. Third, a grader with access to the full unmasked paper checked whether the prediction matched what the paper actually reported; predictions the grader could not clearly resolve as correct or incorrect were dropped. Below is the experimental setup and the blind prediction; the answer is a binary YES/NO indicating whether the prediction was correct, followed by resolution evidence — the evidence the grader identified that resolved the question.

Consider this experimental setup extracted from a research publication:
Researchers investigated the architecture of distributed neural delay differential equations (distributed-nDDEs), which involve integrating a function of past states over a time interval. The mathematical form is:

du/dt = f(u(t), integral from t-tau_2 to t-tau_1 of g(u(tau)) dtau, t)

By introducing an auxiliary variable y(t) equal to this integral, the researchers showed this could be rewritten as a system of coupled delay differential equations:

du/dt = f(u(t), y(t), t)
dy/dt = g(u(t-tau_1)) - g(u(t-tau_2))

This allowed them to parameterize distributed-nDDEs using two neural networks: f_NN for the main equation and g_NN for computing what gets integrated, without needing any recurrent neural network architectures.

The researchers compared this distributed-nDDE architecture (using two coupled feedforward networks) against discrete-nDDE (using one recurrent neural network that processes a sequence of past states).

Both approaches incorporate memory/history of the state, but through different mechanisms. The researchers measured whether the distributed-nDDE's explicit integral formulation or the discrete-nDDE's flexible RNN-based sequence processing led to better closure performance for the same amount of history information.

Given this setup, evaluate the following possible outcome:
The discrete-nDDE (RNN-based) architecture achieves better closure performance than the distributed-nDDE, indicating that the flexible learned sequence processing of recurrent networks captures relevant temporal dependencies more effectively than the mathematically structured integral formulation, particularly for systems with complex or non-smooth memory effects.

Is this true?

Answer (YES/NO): NO